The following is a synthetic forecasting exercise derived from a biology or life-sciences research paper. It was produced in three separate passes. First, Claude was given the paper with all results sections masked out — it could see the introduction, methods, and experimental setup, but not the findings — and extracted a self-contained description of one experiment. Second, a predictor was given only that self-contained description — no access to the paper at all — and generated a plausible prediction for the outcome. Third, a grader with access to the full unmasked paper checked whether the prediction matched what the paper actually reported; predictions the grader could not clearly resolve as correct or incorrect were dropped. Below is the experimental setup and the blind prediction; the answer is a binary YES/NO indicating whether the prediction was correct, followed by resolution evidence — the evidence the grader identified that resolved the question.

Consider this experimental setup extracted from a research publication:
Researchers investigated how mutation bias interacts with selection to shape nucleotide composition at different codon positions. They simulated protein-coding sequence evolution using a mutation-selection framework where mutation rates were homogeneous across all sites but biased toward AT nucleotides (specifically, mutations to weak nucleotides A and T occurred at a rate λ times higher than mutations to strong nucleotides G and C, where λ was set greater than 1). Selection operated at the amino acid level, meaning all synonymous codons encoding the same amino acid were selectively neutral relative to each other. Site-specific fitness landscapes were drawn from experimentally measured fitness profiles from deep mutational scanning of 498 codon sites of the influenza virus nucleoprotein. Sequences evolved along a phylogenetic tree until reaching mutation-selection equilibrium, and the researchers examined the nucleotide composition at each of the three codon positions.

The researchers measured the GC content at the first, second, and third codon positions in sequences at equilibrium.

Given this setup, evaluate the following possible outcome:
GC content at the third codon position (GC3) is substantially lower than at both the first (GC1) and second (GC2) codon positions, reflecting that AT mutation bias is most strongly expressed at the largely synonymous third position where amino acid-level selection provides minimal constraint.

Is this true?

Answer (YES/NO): YES